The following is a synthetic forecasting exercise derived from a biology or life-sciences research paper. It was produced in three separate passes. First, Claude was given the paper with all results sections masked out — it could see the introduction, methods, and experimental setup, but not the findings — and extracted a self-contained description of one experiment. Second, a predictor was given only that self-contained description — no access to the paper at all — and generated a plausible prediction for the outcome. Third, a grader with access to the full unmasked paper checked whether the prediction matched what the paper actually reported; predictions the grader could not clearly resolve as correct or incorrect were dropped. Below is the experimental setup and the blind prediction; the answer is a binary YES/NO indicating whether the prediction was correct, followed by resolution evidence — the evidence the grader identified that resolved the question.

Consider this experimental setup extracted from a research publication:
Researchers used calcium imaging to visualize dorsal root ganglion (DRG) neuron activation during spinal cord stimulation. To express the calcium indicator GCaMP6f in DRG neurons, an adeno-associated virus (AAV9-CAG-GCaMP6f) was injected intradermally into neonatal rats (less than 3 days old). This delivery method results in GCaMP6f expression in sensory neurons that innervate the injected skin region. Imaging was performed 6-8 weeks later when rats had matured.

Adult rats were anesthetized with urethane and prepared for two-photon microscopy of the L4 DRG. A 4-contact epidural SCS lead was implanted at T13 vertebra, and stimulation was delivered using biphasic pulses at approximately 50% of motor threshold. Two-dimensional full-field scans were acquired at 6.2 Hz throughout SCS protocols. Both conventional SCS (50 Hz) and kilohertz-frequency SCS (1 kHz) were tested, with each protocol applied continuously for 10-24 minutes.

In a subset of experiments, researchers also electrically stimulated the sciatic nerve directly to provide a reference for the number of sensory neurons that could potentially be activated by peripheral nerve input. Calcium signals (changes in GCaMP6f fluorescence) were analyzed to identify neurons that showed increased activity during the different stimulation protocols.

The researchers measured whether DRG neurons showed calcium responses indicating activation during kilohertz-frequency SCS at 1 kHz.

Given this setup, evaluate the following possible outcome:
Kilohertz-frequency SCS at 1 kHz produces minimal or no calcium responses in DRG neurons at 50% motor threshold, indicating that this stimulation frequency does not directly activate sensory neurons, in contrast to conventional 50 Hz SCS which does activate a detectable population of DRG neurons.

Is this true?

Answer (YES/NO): NO